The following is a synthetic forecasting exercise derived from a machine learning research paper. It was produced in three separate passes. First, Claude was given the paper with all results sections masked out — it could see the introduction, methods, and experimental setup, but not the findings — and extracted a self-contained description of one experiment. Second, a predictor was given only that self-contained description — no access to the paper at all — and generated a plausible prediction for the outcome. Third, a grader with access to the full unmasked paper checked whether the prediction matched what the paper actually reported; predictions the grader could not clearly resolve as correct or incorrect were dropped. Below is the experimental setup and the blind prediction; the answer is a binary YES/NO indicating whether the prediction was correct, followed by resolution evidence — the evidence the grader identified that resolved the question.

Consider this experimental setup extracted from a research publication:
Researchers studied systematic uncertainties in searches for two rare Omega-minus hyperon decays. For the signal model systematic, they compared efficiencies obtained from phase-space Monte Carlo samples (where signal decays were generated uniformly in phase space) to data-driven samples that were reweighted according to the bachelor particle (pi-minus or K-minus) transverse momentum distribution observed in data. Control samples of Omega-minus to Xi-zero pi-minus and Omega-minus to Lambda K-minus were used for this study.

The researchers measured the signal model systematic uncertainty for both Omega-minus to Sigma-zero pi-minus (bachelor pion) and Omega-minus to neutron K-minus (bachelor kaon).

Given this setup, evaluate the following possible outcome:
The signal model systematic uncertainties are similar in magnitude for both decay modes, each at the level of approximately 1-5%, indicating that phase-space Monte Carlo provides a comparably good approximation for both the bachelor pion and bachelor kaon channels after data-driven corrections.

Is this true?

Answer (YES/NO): NO